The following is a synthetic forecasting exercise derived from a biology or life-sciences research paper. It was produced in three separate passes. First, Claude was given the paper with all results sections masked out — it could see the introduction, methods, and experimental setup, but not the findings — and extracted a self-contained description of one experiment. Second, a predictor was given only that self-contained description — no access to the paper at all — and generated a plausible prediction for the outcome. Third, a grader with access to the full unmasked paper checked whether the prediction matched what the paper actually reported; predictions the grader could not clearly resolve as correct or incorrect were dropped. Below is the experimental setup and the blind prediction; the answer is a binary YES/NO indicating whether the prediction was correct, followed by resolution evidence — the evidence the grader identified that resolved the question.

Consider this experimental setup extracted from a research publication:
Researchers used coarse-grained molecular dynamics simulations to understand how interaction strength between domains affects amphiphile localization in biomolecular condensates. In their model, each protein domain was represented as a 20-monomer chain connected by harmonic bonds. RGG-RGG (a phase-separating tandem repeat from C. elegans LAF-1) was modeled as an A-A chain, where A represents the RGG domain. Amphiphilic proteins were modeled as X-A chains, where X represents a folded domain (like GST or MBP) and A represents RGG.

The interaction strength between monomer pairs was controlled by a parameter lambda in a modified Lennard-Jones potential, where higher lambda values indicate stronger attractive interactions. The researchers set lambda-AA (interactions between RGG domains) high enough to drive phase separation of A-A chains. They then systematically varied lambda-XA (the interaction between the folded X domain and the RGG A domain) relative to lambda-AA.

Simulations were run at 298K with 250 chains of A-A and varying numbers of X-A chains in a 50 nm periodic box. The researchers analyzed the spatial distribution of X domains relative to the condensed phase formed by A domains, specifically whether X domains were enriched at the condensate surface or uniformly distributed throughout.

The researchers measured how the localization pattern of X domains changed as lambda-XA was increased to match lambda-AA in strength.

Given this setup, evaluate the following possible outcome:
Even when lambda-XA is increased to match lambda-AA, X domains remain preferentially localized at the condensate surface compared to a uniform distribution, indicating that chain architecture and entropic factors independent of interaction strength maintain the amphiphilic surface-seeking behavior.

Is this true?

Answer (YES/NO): NO